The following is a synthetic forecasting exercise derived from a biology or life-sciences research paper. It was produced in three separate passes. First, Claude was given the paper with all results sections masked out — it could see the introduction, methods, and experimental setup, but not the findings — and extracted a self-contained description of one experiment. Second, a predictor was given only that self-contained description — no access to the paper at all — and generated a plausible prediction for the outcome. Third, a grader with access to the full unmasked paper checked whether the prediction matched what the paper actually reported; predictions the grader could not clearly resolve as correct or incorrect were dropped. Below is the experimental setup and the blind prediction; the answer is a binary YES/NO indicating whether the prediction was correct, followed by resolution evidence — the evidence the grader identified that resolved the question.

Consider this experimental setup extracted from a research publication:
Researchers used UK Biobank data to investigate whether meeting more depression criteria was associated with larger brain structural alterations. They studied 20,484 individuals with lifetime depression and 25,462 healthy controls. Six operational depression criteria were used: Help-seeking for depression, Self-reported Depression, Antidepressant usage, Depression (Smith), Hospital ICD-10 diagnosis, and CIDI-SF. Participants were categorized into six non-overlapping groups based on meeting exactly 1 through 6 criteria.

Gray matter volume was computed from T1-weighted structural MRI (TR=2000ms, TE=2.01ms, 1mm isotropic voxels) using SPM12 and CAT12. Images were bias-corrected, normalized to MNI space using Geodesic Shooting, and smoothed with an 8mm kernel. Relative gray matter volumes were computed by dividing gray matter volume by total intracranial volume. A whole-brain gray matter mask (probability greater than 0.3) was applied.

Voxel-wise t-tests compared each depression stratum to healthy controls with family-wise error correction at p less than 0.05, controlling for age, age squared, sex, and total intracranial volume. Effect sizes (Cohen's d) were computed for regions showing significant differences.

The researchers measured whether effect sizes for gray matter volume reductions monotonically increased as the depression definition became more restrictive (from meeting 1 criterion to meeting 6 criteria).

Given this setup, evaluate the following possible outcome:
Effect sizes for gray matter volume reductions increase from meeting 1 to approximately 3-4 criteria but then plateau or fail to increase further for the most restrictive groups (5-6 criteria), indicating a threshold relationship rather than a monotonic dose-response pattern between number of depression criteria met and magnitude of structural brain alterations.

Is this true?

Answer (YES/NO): NO